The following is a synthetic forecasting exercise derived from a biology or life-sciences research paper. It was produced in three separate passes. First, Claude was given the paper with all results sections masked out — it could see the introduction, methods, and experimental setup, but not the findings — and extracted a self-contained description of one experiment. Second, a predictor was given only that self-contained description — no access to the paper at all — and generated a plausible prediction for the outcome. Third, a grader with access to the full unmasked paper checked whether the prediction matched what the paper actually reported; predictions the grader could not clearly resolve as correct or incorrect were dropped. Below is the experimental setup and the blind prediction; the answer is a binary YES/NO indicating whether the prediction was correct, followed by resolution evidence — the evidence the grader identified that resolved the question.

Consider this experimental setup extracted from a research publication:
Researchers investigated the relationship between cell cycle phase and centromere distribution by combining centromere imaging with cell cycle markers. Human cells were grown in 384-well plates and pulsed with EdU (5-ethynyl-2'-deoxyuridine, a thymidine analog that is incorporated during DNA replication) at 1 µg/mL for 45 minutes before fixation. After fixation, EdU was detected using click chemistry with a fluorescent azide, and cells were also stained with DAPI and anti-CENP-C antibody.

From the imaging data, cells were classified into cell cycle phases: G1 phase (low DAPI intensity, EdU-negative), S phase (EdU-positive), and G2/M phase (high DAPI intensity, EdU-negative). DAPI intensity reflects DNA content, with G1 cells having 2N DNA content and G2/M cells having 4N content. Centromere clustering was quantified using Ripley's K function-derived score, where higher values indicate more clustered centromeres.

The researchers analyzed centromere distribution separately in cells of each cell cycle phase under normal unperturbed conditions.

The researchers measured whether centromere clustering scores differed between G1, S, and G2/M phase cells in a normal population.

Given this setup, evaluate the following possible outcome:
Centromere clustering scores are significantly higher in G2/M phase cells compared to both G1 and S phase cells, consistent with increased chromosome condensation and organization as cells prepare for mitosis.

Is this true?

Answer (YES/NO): NO